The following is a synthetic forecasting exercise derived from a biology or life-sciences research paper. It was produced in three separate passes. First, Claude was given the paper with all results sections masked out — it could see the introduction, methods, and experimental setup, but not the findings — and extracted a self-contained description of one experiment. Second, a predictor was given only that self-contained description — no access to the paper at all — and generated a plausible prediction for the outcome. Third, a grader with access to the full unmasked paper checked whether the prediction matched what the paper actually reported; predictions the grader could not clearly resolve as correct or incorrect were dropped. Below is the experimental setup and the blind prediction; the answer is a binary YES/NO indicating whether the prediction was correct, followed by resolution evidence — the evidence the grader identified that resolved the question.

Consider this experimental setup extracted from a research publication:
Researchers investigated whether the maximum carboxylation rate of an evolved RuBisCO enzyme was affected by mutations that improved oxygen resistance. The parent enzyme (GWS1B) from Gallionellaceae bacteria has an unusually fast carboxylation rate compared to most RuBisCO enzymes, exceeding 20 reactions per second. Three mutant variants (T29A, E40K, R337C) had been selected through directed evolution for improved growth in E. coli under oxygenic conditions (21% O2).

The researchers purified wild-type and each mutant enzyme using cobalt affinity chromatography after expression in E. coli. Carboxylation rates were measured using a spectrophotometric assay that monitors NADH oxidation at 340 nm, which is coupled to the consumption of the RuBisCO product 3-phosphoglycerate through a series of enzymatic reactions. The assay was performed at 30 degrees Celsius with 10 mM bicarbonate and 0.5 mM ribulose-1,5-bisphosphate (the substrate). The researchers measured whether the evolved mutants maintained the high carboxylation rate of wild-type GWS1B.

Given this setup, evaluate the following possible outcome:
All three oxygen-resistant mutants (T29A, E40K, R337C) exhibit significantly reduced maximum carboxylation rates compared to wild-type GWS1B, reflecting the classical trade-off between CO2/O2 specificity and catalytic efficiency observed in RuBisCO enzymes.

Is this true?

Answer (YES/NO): NO